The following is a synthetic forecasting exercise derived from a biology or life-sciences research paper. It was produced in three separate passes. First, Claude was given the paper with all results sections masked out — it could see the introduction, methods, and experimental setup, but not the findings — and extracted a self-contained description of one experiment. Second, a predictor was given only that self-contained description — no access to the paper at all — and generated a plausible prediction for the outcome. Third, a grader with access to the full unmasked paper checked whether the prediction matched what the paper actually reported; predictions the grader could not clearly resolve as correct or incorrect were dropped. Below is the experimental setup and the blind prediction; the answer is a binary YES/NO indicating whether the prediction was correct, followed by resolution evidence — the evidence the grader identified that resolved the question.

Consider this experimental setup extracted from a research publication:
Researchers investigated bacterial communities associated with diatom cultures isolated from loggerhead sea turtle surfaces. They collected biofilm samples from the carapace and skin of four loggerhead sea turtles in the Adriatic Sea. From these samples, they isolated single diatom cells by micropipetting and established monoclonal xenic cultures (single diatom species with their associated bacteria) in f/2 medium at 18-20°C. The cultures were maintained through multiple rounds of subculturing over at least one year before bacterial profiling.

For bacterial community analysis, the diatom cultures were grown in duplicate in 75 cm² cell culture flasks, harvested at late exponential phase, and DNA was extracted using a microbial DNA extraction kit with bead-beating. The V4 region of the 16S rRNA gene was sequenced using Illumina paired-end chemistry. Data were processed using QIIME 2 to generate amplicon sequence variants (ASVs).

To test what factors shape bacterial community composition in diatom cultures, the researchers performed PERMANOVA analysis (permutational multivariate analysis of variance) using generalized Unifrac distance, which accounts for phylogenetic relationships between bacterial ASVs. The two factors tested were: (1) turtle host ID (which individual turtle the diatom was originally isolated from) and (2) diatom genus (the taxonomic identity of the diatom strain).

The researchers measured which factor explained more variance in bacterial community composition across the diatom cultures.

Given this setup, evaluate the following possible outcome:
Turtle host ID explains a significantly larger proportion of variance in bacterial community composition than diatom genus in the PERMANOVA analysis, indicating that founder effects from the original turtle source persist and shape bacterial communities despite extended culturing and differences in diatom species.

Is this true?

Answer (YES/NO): NO